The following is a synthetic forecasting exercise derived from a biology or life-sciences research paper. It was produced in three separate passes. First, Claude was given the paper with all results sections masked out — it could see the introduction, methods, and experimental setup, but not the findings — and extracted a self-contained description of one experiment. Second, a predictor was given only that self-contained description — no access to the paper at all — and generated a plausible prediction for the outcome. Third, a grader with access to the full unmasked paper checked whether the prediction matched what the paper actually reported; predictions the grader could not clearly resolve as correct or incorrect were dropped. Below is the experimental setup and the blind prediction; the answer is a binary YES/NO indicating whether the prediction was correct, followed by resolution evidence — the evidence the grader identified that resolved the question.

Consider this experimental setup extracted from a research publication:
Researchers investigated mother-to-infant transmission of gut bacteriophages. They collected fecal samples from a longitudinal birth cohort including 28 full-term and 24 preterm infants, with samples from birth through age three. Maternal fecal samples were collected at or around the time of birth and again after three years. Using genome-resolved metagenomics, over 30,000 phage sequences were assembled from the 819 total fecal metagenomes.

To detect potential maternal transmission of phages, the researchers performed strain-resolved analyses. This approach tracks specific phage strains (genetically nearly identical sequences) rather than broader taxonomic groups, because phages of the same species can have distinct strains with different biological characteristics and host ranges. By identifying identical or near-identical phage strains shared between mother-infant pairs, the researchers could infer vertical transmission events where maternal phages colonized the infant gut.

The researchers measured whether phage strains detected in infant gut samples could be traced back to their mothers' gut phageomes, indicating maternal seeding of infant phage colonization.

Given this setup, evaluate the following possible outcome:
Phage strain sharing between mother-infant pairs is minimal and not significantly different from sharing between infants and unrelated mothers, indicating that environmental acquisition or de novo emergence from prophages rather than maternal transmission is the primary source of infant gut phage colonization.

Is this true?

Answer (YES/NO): NO